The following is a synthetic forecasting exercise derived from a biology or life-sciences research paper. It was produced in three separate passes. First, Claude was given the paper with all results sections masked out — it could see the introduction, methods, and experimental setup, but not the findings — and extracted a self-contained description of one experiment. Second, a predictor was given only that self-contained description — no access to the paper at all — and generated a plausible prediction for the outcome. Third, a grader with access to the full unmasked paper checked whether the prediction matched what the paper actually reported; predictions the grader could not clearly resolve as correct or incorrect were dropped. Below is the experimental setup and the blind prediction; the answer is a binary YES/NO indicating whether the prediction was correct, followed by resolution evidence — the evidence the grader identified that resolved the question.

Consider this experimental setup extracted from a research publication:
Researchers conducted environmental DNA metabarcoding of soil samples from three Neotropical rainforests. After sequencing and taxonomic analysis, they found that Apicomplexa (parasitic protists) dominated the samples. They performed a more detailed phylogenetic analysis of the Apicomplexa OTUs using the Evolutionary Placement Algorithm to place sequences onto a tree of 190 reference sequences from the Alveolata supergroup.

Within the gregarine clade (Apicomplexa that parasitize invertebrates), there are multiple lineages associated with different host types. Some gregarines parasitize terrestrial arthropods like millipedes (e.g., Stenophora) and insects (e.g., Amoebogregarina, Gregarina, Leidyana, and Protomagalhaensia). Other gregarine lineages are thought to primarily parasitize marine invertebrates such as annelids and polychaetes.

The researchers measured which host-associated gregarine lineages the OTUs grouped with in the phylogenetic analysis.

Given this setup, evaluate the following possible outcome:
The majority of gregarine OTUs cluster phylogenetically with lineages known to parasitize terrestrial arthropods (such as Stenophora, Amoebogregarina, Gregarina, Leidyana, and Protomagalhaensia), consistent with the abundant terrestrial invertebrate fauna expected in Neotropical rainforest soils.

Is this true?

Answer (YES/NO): NO